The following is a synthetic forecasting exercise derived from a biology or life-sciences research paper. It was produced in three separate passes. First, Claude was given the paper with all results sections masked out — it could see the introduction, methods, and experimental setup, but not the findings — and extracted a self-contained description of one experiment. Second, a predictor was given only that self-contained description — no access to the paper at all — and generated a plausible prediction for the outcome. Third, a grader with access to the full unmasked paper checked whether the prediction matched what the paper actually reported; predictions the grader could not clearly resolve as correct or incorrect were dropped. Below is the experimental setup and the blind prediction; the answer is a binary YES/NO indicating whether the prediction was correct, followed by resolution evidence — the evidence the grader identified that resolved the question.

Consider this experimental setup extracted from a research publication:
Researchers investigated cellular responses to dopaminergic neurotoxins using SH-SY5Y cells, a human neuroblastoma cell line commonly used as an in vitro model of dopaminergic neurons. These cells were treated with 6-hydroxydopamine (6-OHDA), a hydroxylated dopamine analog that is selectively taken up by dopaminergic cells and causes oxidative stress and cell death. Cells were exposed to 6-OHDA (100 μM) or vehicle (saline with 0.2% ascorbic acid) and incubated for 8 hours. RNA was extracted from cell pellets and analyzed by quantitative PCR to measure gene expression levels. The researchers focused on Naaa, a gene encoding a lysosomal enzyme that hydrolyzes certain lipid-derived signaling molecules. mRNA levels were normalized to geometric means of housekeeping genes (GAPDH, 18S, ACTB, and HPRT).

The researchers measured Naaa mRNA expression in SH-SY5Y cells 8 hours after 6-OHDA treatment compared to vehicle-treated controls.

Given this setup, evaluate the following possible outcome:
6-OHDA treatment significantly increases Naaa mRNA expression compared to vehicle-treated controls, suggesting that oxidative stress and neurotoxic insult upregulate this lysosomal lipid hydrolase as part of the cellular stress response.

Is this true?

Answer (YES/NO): YES